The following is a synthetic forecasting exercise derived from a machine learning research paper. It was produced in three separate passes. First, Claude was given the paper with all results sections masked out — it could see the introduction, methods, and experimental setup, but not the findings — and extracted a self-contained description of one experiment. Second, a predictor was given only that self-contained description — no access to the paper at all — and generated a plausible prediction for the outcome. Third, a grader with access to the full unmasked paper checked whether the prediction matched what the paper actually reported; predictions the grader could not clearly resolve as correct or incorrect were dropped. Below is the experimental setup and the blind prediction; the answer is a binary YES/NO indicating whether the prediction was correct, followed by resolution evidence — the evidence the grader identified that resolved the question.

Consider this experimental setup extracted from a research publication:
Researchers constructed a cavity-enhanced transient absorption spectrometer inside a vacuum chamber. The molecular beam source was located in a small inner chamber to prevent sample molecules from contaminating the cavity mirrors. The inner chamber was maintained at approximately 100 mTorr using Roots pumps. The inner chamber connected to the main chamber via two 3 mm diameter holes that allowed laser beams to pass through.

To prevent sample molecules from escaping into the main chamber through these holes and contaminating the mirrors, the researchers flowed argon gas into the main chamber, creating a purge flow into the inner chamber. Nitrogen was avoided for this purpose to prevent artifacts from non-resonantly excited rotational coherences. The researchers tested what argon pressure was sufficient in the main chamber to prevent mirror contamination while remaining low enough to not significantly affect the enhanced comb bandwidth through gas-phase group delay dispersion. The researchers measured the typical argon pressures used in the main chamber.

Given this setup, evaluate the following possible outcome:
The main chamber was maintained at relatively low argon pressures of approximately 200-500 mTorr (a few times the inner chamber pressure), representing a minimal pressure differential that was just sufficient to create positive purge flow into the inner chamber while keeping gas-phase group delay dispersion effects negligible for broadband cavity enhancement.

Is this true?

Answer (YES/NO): NO